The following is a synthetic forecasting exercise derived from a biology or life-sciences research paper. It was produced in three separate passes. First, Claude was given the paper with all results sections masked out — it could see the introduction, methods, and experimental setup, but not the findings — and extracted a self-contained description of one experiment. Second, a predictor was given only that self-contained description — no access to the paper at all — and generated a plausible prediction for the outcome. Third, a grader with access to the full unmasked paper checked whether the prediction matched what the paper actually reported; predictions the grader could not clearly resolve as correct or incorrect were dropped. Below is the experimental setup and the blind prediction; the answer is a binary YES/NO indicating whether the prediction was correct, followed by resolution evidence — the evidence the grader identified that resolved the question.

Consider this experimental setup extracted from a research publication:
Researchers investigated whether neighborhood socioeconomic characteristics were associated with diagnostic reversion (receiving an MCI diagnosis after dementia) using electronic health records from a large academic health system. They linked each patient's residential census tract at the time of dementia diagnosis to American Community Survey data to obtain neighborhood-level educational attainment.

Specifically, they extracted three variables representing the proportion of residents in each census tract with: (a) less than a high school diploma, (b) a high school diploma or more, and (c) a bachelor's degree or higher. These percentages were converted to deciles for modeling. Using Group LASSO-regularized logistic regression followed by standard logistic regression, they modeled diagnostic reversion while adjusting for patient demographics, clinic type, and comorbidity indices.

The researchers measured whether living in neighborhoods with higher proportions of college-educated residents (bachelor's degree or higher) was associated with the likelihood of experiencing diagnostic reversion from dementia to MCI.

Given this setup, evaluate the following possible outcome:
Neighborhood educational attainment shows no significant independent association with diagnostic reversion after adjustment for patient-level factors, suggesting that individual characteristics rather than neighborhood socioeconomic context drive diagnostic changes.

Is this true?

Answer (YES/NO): NO